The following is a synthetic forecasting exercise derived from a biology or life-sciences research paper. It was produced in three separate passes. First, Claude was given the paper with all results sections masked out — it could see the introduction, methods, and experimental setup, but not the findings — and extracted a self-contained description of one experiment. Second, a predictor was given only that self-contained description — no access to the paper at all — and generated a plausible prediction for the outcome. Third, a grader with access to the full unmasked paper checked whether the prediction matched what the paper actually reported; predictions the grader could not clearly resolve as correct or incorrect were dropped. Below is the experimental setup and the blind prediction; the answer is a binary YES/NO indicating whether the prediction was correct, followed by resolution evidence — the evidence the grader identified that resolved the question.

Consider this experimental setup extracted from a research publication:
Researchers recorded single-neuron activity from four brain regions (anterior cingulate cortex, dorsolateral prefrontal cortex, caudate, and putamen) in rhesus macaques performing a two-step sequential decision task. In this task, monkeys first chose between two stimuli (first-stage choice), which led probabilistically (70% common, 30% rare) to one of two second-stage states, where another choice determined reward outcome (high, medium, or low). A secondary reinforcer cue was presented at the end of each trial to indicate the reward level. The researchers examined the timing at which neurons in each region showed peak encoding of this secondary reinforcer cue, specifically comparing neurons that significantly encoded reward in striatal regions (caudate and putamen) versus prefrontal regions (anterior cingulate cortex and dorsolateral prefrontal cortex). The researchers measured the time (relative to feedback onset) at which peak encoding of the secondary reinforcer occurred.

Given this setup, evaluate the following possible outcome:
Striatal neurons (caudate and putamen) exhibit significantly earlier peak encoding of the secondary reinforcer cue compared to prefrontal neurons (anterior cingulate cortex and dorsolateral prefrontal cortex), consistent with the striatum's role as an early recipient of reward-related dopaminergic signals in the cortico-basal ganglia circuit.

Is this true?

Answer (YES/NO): YES